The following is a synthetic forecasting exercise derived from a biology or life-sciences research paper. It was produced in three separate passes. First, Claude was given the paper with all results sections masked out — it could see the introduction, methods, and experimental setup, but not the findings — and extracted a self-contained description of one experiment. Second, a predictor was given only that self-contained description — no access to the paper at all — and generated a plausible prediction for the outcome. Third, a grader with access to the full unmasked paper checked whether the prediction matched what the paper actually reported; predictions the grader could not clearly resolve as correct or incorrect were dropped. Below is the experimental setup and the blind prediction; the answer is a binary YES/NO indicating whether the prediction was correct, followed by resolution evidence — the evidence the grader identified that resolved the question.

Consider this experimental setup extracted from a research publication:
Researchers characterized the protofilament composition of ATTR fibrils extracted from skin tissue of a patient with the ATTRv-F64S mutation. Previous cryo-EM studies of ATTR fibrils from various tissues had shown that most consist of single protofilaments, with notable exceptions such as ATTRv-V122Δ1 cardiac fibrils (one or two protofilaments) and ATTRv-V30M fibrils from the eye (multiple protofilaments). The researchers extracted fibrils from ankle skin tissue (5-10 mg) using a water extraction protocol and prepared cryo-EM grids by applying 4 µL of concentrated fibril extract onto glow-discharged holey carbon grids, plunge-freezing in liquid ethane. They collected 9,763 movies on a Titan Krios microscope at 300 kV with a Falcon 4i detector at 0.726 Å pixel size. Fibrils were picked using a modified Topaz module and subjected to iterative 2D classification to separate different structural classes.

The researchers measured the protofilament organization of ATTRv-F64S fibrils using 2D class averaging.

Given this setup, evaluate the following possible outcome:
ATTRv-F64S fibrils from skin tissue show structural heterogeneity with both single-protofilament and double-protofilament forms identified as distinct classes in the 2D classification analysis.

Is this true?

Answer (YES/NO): YES